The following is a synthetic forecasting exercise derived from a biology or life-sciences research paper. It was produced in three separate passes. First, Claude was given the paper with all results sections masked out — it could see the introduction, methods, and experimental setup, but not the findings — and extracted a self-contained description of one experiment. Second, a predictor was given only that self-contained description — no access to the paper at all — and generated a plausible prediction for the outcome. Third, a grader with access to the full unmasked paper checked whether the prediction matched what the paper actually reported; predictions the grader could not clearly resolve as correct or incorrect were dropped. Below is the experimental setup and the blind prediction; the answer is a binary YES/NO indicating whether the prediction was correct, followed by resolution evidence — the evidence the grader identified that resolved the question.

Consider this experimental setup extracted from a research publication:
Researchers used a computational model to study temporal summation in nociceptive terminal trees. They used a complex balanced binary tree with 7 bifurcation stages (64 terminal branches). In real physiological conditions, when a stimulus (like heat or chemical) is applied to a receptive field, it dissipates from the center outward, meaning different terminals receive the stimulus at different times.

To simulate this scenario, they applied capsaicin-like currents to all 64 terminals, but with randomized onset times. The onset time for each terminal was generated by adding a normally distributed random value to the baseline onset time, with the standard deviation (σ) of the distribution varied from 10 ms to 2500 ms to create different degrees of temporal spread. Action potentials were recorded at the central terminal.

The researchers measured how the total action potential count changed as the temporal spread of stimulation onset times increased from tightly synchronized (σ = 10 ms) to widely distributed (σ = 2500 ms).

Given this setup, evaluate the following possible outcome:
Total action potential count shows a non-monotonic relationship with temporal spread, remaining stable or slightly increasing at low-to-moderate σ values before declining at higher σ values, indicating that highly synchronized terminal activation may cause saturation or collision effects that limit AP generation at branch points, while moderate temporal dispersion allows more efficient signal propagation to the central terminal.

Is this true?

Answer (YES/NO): NO